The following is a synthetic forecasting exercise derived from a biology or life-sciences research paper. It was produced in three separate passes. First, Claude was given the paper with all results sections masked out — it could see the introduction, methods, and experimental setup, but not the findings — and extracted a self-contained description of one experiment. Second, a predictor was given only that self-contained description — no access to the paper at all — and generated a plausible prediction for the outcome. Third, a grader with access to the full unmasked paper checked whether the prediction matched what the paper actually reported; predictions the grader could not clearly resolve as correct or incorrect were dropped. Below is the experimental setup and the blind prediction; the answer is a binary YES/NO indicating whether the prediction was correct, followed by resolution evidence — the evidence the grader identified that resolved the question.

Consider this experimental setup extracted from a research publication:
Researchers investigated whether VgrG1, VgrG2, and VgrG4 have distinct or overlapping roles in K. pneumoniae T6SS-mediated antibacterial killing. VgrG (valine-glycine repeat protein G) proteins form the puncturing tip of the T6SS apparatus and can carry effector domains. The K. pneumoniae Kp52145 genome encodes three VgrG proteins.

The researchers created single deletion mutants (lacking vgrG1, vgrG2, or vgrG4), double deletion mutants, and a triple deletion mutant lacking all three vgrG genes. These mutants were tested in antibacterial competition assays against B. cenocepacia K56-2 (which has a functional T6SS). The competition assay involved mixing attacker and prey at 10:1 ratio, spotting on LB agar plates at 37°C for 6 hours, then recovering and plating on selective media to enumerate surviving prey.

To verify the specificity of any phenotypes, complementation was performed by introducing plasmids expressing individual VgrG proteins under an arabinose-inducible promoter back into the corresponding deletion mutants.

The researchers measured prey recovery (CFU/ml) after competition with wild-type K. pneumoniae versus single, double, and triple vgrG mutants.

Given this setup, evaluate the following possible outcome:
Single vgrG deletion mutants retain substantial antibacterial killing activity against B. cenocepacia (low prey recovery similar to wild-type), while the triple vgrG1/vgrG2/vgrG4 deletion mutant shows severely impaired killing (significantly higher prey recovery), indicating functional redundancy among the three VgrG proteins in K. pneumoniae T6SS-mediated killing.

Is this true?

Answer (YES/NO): NO